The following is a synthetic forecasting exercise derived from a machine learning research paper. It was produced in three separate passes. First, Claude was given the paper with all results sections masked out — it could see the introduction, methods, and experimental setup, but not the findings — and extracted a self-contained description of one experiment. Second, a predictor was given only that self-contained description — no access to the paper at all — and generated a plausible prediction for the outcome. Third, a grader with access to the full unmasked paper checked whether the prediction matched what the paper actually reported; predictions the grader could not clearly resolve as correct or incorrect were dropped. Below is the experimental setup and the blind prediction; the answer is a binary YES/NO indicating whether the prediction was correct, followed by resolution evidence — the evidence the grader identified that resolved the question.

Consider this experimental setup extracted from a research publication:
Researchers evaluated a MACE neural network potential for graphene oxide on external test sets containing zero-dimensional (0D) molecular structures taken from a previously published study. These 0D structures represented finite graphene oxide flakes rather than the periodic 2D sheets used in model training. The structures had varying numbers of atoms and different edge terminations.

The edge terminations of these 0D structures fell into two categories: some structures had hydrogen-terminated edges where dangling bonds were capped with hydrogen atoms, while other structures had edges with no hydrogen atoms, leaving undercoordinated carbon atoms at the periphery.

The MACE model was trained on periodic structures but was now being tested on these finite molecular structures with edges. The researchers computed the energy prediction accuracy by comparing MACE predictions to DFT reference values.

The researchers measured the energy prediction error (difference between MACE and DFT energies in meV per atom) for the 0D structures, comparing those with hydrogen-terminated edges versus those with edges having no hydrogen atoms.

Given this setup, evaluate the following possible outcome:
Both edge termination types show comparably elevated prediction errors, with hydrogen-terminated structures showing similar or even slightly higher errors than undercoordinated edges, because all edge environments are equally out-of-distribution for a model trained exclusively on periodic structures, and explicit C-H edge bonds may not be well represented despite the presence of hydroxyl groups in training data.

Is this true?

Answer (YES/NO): NO